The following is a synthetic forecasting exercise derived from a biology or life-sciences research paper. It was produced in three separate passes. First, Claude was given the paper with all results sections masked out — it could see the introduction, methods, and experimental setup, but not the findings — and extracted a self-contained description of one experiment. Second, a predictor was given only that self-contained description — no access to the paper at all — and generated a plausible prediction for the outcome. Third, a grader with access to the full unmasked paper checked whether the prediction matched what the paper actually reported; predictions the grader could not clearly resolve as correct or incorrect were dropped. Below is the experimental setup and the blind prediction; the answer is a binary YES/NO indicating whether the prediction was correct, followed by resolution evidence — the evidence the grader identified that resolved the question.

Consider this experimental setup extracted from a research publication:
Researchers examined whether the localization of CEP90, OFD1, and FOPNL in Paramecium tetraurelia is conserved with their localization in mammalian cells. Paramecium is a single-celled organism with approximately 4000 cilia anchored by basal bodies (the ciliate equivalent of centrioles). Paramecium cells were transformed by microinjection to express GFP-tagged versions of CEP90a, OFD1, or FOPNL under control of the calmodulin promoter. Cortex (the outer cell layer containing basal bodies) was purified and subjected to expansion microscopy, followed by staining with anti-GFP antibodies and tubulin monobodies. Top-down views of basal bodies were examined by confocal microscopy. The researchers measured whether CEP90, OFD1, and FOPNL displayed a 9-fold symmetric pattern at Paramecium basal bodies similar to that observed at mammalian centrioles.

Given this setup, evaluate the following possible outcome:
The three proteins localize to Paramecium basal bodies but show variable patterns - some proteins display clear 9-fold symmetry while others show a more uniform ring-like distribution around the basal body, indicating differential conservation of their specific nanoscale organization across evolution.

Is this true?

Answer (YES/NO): NO